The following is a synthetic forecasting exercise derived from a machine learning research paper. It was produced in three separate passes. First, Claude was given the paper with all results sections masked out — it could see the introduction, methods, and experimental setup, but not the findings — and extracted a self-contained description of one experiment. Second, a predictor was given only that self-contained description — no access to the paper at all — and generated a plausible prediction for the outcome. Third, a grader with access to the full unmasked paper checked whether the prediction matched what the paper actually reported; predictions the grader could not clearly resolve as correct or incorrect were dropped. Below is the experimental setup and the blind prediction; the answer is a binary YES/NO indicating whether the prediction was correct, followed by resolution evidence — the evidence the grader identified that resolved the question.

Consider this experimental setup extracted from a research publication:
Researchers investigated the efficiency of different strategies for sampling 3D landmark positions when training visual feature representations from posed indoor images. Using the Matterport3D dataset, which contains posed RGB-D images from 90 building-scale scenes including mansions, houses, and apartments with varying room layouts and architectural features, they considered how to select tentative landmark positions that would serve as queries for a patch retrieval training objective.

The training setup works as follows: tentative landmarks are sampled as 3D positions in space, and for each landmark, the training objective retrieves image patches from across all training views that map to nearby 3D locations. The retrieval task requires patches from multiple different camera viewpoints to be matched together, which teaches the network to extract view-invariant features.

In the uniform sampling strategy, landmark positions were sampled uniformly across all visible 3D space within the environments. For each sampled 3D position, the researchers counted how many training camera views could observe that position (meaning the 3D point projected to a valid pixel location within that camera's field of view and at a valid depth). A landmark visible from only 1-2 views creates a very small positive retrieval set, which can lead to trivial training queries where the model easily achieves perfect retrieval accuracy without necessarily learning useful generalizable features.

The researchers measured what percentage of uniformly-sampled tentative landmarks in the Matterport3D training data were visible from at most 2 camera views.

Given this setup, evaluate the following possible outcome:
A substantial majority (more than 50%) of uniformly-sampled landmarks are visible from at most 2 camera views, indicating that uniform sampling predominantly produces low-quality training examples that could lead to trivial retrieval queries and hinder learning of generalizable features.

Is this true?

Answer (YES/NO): YES